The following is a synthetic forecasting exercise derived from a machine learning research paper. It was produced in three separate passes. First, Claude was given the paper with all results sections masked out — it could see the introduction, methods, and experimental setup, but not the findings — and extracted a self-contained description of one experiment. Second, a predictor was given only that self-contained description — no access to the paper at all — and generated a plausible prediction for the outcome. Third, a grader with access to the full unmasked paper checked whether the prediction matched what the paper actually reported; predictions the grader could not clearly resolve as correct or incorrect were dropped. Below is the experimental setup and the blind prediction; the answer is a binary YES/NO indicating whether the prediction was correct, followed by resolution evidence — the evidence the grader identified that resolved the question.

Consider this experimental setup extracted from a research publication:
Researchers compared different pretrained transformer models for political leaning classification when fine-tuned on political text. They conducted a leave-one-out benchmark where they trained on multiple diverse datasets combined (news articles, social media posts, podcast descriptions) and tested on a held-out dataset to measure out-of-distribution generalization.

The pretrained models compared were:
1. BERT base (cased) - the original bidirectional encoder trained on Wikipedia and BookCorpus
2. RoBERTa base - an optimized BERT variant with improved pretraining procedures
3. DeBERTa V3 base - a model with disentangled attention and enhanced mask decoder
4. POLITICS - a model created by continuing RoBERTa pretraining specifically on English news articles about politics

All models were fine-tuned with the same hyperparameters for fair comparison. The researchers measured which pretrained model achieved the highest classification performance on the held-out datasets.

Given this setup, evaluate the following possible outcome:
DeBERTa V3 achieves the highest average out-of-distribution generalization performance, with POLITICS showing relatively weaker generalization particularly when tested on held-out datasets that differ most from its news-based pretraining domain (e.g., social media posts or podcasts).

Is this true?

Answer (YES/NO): NO